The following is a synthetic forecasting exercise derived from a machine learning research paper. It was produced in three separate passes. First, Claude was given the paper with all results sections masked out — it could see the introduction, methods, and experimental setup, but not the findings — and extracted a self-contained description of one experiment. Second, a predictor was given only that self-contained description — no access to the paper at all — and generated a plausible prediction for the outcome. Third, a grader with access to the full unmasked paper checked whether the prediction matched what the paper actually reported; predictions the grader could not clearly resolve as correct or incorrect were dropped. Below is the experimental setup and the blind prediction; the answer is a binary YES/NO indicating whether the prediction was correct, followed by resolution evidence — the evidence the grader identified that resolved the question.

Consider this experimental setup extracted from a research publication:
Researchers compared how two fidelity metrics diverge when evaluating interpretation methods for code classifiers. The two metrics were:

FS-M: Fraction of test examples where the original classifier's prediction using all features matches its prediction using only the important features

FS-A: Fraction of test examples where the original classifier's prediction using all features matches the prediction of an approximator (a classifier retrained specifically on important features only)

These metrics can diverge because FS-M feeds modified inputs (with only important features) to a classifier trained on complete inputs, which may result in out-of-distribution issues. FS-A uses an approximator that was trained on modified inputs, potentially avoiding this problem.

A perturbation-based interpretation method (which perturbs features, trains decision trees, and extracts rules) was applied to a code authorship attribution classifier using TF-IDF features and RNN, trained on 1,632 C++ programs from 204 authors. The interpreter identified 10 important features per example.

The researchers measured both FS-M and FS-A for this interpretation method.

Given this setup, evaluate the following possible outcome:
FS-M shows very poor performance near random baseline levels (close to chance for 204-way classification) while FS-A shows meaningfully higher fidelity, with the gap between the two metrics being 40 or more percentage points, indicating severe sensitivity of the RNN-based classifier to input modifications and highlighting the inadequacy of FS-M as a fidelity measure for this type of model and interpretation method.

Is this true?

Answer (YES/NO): NO